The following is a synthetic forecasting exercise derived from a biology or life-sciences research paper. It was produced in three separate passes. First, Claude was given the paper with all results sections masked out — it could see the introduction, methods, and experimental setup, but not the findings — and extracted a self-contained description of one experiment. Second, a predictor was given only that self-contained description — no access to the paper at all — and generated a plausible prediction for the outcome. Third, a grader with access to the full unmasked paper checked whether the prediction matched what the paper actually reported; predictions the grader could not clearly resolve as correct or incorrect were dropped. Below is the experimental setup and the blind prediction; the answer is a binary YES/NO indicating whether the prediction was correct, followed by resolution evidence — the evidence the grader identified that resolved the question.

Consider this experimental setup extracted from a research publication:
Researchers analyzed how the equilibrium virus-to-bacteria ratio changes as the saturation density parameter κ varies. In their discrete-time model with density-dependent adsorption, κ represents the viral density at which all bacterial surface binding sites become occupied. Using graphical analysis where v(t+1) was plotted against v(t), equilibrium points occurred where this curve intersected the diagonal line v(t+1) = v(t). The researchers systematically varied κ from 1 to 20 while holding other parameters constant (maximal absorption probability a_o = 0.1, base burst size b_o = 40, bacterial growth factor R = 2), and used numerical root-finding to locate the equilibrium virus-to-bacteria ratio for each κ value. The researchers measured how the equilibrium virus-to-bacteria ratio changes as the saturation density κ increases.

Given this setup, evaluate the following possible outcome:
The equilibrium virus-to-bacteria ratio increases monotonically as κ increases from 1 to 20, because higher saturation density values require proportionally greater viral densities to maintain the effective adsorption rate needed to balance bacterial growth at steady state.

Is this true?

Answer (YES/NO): YES